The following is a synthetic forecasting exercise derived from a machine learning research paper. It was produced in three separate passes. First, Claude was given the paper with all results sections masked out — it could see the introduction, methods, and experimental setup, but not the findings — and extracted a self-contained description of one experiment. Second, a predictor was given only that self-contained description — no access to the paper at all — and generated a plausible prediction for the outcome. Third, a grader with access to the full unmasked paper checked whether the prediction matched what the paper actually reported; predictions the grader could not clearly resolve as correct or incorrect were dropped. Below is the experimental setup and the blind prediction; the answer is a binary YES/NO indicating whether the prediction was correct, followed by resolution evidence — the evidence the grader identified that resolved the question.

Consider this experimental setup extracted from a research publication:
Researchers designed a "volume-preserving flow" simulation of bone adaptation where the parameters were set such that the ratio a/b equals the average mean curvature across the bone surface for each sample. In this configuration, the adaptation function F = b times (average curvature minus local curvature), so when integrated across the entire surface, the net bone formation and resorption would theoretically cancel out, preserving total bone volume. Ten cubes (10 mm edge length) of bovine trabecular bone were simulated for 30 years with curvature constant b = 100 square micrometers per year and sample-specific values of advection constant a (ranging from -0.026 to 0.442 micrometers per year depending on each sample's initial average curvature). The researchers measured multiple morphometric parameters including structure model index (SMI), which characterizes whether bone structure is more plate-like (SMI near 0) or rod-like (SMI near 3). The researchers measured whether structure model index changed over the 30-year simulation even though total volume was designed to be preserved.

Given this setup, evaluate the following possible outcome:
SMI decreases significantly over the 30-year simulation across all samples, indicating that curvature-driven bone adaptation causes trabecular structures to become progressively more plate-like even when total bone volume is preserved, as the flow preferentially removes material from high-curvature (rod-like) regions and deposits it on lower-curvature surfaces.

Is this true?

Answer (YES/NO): NO